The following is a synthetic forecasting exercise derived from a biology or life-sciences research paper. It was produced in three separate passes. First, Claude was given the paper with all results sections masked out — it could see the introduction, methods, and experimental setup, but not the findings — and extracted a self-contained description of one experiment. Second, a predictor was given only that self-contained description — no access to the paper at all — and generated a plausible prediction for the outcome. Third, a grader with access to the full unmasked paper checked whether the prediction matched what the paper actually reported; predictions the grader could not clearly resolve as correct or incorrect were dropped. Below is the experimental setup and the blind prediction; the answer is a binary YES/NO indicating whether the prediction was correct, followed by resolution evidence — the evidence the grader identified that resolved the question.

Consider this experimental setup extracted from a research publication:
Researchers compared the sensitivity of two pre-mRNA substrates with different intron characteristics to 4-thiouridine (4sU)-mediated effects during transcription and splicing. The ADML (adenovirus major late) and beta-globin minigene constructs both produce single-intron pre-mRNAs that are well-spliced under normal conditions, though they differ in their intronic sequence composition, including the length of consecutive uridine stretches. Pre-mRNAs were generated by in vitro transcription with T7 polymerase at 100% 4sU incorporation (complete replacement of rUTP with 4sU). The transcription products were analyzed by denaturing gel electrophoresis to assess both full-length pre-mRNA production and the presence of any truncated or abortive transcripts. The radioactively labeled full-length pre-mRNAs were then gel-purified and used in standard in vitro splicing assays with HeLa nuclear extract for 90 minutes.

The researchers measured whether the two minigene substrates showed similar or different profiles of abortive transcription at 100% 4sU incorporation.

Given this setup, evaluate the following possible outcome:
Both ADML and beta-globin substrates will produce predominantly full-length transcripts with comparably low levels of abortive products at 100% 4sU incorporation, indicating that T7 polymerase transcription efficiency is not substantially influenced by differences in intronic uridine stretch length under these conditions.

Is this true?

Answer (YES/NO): NO